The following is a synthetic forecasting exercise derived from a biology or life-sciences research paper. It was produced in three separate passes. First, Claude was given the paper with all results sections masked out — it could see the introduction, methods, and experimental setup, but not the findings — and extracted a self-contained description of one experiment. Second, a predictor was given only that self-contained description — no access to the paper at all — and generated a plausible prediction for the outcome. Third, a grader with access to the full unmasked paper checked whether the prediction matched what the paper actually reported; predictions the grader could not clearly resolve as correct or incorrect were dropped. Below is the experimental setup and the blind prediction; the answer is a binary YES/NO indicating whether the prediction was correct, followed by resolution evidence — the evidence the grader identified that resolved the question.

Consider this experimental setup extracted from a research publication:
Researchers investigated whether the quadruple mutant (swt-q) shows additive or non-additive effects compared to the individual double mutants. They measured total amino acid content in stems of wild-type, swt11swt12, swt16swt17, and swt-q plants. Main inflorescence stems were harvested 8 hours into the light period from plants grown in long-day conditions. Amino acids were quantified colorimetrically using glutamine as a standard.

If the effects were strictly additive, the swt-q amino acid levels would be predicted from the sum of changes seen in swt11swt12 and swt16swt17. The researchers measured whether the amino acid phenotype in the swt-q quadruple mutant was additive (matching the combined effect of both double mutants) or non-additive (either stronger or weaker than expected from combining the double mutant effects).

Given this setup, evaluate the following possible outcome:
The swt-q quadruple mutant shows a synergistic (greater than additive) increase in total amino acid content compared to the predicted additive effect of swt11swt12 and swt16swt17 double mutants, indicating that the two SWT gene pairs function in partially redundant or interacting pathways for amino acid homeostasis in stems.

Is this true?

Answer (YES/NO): NO